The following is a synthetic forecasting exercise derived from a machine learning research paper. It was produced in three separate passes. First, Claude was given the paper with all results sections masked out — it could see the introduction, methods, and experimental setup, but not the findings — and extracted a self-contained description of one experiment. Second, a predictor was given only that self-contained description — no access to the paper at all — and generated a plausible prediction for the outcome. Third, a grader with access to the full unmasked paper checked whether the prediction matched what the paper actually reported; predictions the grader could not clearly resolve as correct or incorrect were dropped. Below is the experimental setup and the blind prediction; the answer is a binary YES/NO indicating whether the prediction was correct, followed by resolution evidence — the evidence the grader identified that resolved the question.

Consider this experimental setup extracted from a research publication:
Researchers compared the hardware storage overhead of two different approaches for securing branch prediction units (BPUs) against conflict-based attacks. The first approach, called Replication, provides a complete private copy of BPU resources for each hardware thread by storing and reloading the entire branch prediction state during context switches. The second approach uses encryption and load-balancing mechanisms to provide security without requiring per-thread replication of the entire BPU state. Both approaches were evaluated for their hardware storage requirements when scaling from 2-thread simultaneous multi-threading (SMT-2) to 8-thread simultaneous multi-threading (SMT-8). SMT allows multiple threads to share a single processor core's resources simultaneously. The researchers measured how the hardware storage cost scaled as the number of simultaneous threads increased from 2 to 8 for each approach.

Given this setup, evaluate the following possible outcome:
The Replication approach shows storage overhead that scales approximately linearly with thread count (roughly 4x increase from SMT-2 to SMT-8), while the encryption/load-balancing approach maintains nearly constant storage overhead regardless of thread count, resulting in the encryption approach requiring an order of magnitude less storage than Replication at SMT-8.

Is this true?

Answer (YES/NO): YES